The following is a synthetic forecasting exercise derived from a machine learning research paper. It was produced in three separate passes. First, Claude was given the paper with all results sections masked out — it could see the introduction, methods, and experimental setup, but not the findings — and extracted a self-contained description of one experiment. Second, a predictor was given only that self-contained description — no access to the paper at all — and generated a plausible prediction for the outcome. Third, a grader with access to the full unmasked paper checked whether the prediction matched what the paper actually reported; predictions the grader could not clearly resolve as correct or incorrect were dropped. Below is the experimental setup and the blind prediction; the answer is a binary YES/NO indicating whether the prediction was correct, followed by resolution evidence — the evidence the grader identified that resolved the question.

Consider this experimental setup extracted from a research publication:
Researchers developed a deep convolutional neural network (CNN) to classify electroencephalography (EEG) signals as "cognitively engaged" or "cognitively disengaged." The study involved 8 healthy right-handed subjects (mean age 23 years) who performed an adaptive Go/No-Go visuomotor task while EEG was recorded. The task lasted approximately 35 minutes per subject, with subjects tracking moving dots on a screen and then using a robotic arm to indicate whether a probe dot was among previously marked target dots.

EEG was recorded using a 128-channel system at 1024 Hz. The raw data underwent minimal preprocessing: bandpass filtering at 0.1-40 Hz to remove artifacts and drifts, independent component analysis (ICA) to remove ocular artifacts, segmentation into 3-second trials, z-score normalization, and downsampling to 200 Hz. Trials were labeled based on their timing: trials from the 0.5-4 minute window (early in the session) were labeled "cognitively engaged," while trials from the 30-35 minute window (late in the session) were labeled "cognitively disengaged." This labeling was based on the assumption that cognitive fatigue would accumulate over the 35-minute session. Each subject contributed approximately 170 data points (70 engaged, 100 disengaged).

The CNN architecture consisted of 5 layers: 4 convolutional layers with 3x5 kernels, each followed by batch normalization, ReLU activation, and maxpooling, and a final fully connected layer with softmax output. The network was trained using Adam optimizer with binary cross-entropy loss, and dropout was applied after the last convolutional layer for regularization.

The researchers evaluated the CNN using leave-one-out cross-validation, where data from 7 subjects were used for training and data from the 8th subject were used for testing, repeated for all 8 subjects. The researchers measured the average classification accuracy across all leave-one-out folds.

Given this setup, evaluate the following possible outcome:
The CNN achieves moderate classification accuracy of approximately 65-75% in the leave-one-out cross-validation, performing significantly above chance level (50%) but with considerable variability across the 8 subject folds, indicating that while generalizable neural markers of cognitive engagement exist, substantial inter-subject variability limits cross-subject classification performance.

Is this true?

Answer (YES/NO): NO